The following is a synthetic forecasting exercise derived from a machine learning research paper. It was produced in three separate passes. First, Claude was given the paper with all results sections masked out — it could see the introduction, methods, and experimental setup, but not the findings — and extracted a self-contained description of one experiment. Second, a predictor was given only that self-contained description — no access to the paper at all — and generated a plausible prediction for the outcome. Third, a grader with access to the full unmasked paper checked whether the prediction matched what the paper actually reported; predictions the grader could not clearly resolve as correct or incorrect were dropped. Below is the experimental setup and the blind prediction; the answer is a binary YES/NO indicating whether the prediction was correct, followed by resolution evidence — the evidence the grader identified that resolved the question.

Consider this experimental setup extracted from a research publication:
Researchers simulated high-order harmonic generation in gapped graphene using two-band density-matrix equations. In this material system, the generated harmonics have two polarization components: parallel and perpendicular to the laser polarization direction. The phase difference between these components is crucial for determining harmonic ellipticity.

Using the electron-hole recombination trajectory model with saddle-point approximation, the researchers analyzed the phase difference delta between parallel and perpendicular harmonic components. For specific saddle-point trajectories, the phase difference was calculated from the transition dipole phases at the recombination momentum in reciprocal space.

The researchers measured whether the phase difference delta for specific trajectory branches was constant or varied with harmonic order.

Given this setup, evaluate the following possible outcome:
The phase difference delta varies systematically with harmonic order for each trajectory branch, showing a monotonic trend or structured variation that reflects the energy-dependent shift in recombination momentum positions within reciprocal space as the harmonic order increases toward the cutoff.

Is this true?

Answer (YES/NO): NO